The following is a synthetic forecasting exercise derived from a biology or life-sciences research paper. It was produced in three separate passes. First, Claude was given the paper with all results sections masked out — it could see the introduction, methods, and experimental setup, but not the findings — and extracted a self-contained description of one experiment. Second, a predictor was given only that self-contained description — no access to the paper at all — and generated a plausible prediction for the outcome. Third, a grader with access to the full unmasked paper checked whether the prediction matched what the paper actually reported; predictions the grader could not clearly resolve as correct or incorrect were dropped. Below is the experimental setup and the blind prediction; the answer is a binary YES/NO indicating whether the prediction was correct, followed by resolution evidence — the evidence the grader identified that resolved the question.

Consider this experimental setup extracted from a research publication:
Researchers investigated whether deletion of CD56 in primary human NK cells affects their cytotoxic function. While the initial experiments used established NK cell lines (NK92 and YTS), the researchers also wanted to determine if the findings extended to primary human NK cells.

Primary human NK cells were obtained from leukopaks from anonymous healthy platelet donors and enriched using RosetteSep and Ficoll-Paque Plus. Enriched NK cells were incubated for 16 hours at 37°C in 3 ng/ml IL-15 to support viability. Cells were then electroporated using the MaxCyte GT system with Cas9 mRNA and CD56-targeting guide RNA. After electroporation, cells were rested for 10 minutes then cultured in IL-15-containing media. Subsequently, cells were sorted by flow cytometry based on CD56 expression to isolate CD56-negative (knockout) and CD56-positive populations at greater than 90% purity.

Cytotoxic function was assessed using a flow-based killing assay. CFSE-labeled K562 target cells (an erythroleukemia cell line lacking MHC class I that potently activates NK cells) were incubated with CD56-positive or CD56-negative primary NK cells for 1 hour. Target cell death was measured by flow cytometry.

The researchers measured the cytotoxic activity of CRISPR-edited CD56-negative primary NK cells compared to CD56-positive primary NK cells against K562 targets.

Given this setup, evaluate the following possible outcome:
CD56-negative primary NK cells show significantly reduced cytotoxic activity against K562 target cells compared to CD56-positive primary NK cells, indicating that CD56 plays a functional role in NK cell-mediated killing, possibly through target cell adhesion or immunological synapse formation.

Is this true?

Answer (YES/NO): NO